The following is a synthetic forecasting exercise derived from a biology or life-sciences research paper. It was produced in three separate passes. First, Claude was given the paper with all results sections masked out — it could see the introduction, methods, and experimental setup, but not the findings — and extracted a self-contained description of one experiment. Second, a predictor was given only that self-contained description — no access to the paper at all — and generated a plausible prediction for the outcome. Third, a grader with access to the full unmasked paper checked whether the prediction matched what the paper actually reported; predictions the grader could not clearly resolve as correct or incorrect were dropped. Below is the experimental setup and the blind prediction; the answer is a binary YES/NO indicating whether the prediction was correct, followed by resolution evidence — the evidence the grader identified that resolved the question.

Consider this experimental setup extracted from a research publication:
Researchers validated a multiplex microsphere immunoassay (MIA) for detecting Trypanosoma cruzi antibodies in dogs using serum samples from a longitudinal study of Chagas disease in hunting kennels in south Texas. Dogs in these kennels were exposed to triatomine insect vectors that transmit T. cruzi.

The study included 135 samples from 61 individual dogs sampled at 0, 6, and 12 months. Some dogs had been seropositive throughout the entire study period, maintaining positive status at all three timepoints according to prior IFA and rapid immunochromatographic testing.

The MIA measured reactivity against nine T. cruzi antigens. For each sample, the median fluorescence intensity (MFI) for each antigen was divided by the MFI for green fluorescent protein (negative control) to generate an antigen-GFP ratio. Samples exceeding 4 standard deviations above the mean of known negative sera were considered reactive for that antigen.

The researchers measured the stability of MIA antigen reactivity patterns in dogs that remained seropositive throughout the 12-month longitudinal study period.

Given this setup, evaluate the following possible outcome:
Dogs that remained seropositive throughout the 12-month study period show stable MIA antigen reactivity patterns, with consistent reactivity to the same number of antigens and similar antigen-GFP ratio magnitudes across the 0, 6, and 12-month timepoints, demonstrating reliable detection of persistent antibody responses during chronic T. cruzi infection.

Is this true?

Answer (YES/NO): NO